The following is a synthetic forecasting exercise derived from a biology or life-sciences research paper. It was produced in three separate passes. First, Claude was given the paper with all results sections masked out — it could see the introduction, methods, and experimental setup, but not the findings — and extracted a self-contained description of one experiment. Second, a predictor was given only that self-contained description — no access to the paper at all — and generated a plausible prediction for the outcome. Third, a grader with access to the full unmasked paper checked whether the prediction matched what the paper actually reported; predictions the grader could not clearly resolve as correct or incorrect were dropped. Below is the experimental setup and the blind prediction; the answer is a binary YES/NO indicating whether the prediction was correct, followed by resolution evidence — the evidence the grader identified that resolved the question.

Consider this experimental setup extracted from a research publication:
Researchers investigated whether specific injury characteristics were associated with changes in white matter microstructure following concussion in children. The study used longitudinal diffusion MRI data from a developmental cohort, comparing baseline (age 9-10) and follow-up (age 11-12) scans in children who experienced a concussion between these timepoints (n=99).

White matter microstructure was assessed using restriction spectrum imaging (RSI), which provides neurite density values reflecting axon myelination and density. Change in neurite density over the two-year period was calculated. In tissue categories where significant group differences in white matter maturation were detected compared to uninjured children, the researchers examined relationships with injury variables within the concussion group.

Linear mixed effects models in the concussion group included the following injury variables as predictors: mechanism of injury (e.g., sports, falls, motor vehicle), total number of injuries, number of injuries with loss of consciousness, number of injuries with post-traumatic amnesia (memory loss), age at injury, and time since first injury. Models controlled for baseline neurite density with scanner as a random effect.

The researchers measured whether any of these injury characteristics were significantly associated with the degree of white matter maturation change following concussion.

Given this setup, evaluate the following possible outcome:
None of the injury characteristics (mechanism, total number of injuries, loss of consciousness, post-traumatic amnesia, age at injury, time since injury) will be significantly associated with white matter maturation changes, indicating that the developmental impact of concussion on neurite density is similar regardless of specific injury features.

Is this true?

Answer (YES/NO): NO